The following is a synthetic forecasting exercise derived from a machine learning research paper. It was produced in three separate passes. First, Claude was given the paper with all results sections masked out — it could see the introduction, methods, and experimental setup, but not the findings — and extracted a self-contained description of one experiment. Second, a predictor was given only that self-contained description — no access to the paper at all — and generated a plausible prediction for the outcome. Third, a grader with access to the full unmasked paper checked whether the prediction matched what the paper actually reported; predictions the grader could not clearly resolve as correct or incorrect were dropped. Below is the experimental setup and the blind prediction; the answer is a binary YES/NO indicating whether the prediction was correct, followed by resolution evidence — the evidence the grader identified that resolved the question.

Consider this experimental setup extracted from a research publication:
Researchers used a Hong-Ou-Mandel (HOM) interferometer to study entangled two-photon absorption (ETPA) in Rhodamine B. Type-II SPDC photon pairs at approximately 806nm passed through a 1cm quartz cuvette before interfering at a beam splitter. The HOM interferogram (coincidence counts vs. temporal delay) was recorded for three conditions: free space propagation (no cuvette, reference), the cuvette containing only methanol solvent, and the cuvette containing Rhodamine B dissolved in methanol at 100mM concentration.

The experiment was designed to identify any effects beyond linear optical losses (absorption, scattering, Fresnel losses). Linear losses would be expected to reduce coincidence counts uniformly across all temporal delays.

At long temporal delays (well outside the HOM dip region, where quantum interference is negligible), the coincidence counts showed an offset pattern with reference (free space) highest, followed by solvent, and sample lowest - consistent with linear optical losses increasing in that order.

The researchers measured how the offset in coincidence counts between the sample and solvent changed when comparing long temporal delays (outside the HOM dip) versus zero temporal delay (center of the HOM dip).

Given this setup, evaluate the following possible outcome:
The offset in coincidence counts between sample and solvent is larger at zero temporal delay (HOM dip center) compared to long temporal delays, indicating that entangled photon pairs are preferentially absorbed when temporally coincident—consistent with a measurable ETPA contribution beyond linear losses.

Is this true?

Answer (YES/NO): NO